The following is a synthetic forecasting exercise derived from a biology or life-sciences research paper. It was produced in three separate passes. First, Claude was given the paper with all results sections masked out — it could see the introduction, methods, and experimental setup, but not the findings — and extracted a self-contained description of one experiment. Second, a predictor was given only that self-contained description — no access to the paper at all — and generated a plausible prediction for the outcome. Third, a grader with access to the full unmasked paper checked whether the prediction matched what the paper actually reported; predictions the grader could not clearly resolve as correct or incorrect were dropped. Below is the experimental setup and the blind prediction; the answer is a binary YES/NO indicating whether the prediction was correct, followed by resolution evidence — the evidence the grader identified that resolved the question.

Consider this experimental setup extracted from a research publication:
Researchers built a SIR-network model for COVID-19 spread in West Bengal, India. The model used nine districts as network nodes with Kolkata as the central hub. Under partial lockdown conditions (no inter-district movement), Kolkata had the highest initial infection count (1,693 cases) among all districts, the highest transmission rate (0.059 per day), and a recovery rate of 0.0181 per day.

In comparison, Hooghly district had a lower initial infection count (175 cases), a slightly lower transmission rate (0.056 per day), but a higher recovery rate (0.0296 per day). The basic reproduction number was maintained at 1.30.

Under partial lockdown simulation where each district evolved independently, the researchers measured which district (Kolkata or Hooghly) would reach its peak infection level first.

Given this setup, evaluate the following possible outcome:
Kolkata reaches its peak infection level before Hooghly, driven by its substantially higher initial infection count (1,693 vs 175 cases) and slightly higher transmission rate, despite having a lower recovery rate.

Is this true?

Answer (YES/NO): YES